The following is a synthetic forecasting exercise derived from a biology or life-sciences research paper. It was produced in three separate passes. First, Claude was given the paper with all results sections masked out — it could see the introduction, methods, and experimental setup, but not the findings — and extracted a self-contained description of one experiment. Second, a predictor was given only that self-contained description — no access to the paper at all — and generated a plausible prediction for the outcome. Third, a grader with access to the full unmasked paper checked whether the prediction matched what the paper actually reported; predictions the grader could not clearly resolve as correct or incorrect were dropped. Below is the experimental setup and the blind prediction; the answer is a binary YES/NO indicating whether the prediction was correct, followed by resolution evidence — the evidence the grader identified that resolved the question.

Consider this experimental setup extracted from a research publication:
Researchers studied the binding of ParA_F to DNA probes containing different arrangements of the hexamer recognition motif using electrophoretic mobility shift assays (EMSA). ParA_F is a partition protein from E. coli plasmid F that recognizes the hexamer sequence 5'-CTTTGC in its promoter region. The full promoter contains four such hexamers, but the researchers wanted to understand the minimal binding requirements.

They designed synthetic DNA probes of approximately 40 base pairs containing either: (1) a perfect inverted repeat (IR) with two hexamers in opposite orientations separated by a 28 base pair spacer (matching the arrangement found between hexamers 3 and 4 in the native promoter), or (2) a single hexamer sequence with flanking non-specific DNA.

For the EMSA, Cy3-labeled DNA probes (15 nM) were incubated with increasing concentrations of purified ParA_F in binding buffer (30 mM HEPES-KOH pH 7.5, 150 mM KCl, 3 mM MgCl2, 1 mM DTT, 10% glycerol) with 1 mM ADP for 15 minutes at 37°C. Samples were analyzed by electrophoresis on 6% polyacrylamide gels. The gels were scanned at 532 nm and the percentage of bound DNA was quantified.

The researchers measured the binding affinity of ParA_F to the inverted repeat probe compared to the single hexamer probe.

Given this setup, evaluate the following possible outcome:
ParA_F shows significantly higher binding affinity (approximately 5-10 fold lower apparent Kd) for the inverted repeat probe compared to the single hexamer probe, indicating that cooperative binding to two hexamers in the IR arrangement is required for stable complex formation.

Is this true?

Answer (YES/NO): NO